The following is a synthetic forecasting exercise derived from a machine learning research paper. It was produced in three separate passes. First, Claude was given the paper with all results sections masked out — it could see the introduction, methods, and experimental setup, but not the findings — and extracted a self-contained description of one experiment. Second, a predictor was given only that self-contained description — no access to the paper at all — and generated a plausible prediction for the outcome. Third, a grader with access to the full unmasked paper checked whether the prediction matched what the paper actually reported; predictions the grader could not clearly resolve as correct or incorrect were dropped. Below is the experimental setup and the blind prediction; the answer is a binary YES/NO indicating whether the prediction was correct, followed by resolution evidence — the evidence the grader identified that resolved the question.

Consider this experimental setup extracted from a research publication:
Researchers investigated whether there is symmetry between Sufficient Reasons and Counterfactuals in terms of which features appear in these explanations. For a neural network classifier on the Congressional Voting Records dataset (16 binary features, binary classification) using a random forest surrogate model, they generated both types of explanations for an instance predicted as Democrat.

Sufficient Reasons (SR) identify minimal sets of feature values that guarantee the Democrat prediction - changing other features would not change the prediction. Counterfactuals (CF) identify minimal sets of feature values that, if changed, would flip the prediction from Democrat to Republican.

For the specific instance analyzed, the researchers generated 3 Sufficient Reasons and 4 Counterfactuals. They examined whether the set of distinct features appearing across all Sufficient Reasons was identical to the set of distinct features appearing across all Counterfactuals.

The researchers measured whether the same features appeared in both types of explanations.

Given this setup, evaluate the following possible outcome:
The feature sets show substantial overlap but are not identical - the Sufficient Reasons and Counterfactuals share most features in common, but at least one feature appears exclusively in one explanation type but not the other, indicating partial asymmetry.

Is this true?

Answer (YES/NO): NO